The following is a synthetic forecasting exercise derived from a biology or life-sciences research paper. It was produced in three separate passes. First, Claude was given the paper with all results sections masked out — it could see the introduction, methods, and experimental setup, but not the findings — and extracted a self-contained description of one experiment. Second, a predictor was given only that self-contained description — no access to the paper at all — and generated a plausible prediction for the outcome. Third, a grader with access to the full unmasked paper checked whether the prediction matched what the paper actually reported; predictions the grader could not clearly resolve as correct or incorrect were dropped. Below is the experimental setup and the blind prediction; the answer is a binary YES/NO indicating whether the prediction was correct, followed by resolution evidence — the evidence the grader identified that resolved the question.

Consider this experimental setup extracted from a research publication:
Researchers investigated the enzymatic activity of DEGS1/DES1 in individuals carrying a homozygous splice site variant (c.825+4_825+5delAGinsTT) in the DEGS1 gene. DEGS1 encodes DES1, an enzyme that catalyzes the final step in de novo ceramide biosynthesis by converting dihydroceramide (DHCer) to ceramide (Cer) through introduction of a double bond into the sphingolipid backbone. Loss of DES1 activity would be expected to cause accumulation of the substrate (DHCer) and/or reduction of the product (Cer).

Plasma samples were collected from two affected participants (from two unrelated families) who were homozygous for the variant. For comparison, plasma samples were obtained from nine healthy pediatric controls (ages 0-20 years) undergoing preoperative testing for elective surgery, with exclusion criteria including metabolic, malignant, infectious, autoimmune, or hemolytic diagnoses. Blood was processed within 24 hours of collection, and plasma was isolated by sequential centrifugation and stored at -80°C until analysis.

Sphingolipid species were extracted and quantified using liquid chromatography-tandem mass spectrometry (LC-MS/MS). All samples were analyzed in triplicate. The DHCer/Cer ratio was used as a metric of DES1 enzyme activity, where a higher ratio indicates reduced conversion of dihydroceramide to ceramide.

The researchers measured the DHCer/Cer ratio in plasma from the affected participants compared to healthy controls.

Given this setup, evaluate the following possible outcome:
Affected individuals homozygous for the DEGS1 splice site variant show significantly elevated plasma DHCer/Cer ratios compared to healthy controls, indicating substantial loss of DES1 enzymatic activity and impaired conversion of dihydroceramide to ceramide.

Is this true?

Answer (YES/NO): YES